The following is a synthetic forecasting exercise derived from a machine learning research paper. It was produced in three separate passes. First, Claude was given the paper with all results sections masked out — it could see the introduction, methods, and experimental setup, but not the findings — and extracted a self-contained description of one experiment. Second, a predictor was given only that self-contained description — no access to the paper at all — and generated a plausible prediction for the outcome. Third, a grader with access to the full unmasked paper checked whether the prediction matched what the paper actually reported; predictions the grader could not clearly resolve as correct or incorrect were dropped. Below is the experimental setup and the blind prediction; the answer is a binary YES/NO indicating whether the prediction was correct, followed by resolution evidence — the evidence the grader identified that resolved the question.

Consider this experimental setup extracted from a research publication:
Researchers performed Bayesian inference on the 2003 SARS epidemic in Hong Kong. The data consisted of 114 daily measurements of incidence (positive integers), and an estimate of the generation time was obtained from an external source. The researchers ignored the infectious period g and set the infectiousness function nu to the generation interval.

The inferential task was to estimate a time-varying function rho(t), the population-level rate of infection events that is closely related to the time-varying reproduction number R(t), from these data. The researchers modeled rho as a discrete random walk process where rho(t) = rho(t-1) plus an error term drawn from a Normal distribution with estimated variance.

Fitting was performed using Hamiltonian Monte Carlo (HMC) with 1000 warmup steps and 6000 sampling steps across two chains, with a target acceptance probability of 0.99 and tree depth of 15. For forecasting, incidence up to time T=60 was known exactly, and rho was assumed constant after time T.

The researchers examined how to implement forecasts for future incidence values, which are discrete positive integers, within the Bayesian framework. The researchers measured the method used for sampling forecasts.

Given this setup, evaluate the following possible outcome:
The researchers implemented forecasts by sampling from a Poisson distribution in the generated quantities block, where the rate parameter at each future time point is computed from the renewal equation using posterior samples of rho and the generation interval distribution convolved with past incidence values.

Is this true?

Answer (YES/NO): NO